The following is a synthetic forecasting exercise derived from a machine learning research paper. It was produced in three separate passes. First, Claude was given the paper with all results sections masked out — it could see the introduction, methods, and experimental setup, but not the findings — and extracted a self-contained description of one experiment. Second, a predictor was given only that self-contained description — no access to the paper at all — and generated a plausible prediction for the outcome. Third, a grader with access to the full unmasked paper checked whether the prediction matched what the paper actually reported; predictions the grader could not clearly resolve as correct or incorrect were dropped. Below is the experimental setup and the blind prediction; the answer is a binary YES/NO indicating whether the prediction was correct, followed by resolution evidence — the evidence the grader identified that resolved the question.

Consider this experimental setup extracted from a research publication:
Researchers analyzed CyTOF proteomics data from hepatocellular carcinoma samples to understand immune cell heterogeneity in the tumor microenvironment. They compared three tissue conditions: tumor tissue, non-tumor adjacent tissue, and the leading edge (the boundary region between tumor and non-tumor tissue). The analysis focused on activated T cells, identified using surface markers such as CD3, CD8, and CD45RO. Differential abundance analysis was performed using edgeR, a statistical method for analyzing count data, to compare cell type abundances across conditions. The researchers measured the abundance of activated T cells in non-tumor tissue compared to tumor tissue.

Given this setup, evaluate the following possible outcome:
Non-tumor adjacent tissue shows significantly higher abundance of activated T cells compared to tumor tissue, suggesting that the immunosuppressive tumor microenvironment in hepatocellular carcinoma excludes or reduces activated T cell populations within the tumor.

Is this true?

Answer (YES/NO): YES